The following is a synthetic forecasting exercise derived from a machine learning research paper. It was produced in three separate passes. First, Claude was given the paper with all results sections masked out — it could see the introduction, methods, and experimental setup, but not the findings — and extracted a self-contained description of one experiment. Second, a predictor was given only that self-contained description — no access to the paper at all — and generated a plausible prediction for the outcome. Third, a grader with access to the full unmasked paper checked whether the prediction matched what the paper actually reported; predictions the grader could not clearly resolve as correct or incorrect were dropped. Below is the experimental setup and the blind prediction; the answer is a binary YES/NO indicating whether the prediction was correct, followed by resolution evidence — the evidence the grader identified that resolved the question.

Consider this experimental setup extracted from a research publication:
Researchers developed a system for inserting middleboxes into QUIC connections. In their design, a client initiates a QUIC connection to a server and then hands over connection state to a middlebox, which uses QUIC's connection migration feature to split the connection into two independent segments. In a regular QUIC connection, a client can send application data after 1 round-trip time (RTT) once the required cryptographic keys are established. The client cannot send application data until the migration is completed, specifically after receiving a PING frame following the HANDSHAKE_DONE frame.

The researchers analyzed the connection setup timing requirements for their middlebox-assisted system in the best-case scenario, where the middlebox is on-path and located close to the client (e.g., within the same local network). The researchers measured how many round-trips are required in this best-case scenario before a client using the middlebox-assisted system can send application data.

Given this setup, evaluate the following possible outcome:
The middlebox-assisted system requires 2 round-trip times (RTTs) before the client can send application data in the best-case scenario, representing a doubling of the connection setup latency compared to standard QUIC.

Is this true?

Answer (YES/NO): NO